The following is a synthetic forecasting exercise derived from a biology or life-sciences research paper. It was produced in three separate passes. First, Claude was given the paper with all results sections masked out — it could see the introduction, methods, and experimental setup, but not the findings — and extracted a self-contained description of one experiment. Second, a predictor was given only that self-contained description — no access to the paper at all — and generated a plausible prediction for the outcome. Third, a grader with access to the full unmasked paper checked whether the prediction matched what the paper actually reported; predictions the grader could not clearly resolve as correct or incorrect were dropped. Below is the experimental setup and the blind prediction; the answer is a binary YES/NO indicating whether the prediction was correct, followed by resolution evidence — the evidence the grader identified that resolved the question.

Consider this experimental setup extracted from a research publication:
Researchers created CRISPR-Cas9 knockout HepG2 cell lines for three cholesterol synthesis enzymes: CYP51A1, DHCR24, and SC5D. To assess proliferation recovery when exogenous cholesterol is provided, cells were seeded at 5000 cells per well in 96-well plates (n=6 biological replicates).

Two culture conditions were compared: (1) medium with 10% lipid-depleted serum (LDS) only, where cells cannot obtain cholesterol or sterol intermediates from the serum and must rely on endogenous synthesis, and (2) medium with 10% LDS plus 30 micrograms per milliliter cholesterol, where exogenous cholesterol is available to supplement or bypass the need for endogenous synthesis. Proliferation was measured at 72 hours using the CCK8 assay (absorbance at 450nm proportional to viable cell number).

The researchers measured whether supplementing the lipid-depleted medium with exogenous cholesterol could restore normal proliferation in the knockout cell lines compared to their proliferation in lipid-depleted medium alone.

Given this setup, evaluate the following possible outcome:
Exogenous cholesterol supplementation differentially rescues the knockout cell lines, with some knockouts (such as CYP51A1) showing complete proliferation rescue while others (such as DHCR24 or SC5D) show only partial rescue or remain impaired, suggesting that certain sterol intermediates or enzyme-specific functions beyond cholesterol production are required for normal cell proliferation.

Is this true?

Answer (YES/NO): NO